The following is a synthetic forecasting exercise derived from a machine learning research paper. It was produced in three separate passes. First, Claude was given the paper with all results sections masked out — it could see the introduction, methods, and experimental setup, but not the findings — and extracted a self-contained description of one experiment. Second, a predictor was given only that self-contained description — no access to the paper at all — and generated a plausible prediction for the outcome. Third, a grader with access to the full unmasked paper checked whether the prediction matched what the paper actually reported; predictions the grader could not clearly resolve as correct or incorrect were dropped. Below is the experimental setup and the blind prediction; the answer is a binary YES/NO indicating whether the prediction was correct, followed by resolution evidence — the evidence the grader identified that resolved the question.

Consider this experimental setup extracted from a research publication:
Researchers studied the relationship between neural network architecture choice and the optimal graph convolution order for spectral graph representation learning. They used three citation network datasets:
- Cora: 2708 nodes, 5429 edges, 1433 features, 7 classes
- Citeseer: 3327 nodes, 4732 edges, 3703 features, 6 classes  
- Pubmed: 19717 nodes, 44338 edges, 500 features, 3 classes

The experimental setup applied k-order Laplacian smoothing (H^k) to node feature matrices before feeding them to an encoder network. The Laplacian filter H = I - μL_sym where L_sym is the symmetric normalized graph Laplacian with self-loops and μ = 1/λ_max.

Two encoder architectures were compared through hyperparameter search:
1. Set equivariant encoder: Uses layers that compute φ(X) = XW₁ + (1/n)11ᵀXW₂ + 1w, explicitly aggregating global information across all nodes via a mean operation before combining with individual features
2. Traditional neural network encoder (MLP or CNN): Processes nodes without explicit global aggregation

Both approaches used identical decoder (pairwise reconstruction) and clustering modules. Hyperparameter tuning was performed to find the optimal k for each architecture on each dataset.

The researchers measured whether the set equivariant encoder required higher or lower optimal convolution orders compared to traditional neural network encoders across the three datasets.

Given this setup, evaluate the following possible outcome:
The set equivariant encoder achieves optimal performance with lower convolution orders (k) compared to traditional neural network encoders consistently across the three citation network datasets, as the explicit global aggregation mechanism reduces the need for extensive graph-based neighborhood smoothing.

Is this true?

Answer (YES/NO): YES